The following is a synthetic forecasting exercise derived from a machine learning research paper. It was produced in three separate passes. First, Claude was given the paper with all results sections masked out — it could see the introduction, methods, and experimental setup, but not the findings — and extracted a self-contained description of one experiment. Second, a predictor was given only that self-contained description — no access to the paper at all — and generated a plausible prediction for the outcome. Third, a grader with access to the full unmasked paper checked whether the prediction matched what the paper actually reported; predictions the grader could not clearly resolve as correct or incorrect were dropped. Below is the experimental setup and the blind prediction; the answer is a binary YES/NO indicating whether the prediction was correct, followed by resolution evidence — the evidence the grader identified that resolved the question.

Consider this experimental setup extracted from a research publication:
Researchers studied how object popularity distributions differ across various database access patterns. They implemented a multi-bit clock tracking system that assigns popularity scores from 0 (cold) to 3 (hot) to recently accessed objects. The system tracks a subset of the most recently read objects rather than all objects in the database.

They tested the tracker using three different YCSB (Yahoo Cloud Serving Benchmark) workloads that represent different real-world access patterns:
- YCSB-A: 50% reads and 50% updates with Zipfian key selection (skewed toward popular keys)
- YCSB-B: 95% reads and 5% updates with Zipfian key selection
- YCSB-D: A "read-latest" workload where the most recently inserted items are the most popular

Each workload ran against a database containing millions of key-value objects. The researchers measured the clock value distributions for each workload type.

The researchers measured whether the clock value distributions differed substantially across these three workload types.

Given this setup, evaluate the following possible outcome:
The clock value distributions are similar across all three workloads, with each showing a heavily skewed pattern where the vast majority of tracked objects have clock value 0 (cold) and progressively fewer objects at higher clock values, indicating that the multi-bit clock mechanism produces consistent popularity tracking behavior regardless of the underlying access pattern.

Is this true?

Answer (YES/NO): NO